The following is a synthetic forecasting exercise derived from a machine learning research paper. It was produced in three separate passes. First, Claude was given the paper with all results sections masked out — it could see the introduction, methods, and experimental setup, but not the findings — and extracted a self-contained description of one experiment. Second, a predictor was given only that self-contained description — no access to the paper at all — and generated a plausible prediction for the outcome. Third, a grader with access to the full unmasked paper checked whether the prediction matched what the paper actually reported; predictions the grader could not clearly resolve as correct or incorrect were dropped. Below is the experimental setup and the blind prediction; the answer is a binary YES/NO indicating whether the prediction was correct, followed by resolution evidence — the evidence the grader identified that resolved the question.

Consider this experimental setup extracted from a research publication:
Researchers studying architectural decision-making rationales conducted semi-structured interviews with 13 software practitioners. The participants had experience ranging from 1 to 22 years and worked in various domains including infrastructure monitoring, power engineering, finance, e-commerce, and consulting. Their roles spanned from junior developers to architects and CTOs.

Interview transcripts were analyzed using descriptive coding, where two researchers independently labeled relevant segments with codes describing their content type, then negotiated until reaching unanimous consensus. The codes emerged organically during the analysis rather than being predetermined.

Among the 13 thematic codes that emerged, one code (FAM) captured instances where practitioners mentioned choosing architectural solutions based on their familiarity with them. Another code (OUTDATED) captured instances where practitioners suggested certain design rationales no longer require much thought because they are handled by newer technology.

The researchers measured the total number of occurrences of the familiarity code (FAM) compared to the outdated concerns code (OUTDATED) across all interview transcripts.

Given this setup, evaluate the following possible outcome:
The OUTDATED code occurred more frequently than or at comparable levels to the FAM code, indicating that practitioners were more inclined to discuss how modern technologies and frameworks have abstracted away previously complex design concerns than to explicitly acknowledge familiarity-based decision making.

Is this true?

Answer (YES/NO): NO